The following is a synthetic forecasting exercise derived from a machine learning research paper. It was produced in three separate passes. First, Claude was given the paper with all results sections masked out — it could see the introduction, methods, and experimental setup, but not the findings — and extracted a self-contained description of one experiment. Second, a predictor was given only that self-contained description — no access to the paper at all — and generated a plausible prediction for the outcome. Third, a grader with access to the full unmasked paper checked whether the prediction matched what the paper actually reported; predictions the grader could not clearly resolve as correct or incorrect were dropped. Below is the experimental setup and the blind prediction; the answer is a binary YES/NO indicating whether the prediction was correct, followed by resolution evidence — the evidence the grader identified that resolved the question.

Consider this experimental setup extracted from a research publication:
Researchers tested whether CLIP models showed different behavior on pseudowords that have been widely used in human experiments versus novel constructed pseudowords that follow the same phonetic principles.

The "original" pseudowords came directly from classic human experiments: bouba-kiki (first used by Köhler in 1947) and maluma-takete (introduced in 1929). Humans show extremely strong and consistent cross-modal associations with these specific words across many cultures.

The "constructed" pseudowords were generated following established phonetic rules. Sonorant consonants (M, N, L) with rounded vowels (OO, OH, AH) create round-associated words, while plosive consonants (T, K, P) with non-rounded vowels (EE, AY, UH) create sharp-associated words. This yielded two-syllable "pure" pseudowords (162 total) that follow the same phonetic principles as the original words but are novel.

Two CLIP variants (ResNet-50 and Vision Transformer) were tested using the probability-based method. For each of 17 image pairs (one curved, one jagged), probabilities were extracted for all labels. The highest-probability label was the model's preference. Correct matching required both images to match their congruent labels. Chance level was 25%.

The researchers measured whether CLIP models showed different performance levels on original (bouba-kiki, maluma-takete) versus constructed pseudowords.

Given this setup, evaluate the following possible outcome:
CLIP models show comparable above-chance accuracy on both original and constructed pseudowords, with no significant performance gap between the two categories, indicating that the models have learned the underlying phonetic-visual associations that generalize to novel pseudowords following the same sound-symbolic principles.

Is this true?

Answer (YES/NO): NO